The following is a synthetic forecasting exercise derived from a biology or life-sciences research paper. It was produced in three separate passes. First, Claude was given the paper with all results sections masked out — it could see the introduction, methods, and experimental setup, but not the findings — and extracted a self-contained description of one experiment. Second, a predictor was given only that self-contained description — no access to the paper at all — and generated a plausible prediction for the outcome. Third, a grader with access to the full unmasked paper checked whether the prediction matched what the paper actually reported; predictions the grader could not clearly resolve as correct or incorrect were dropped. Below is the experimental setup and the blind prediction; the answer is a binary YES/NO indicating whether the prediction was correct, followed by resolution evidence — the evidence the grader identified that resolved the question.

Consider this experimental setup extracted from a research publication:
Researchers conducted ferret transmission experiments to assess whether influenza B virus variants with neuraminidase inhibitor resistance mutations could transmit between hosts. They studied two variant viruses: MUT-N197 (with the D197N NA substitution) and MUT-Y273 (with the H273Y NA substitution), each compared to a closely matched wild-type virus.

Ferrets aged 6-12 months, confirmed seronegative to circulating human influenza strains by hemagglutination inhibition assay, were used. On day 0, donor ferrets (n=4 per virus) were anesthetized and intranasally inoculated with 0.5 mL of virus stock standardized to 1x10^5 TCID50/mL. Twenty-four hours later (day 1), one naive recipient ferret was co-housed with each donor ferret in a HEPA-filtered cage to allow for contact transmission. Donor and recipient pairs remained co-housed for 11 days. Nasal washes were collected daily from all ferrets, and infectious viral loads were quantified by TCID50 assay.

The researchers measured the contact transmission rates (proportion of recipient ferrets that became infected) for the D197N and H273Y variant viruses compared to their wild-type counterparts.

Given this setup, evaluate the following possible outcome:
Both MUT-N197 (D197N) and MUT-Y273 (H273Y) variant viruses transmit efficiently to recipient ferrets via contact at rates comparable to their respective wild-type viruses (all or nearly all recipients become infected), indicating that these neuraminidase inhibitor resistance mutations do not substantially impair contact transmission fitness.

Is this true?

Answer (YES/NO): NO